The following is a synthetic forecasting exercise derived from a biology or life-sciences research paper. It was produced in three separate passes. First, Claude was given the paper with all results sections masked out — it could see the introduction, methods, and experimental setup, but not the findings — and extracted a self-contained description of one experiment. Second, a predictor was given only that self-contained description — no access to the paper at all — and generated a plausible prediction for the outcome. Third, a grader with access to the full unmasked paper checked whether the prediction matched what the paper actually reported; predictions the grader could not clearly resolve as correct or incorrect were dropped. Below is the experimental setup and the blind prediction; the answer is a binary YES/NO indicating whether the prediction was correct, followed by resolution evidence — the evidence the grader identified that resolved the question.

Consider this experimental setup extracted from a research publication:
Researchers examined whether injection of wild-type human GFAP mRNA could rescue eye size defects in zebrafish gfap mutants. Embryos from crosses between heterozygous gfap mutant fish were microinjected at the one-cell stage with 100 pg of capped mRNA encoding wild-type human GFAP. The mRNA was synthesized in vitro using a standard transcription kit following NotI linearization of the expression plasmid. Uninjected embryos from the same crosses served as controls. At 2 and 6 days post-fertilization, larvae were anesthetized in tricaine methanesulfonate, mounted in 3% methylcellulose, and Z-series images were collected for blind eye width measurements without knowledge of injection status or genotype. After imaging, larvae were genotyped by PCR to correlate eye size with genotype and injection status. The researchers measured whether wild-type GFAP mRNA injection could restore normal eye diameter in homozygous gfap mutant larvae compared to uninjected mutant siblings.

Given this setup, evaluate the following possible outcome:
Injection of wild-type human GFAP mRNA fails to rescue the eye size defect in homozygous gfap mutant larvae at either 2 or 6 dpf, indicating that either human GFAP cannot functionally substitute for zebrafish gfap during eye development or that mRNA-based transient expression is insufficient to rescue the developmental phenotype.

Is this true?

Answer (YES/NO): NO